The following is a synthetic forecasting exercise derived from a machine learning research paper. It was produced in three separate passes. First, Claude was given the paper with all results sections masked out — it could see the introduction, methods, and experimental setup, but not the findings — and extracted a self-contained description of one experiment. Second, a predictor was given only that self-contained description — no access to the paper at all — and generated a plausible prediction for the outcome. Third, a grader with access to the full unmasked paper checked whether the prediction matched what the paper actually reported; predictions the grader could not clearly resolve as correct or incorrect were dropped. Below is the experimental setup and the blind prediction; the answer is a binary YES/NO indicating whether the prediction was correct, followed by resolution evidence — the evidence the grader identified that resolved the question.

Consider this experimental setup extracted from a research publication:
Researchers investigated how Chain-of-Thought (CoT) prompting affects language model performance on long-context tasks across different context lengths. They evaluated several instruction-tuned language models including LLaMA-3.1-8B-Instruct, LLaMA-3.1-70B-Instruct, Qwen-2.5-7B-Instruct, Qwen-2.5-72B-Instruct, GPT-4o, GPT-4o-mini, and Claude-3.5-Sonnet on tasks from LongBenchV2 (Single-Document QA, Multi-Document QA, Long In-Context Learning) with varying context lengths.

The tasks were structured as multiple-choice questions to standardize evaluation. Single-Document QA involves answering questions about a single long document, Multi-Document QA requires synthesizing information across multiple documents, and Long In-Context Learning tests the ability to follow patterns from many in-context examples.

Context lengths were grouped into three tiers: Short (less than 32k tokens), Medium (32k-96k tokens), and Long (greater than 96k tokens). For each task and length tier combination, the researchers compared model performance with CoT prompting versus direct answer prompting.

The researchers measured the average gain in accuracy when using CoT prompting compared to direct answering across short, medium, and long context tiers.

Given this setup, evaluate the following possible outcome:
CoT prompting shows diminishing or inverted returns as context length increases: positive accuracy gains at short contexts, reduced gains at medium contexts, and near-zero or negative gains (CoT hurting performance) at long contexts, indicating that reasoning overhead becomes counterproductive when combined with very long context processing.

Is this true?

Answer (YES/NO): NO